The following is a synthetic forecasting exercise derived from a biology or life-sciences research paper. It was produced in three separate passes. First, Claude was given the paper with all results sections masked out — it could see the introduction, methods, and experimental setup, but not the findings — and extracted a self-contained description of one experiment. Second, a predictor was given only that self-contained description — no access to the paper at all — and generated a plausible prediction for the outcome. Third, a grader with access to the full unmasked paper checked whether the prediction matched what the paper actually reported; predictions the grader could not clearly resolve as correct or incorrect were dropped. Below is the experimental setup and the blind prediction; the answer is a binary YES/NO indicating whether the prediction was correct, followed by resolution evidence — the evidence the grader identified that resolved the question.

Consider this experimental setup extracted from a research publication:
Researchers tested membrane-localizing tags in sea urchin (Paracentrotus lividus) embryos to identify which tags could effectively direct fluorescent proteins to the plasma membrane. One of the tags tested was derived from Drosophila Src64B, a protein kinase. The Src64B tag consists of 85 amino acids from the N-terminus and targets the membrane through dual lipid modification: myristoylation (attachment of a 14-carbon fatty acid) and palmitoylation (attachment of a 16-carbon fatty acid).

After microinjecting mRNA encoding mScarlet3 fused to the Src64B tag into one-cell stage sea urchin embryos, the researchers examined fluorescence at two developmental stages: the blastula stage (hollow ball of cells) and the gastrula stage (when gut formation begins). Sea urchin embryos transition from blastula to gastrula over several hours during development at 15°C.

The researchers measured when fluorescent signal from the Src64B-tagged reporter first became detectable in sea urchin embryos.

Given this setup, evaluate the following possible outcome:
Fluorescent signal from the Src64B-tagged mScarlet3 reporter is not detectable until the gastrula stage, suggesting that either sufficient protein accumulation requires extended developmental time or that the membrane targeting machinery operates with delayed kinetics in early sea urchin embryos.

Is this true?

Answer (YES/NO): YES